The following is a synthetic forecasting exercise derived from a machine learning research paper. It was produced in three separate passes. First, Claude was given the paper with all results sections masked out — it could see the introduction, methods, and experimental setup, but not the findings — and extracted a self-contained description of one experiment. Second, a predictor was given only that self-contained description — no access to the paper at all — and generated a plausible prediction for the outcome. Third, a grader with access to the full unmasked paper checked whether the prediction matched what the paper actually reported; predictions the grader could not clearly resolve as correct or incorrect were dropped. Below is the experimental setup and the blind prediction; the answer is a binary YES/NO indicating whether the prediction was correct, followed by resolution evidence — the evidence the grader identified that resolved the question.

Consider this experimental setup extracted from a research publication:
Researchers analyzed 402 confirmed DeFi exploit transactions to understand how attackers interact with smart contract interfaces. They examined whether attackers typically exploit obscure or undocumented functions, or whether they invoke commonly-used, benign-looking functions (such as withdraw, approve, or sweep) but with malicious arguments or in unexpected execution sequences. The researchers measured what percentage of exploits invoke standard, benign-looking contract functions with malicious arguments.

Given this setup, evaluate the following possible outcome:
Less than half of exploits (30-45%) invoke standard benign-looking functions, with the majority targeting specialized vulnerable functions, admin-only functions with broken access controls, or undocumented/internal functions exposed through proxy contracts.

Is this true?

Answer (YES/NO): NO